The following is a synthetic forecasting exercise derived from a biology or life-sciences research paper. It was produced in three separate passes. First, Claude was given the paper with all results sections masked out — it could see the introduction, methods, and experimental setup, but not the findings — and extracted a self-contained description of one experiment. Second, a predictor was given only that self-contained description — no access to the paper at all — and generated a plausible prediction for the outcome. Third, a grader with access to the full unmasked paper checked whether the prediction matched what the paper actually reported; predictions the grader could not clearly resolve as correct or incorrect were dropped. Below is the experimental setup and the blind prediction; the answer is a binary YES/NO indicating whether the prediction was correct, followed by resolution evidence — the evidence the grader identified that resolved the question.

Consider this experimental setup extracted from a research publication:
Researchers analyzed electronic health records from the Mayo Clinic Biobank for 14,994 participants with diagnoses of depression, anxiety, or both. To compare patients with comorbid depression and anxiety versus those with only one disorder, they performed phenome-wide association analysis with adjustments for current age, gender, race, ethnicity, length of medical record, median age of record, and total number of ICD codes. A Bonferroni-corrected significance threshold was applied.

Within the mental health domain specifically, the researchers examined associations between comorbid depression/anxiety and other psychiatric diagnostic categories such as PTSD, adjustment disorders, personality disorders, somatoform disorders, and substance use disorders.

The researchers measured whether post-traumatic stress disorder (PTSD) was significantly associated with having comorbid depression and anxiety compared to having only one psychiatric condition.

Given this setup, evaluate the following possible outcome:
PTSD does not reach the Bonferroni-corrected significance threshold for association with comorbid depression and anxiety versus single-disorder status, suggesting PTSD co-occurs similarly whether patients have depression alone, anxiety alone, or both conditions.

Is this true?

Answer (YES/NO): NO